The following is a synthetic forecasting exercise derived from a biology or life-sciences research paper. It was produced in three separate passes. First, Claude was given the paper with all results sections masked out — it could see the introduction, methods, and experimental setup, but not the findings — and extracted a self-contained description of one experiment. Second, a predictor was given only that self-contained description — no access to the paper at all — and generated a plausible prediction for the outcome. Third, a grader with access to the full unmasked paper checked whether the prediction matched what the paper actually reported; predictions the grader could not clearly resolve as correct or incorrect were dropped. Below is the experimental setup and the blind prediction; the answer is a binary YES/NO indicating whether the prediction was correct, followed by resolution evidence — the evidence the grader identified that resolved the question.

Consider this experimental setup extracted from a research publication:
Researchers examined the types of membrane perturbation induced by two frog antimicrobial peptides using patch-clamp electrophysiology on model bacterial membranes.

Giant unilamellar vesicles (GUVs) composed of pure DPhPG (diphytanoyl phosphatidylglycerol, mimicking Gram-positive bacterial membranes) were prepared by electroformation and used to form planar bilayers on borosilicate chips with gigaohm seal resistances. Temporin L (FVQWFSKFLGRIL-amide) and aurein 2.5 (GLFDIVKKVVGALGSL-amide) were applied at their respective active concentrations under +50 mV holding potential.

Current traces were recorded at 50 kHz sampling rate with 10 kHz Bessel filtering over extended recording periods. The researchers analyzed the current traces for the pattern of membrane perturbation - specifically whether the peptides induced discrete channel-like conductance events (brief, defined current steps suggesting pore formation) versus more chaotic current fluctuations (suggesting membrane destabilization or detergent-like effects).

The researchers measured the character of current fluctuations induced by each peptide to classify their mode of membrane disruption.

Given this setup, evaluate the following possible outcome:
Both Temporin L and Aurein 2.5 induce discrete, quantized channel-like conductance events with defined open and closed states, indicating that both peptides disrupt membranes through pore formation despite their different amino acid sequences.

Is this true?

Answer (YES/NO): YES